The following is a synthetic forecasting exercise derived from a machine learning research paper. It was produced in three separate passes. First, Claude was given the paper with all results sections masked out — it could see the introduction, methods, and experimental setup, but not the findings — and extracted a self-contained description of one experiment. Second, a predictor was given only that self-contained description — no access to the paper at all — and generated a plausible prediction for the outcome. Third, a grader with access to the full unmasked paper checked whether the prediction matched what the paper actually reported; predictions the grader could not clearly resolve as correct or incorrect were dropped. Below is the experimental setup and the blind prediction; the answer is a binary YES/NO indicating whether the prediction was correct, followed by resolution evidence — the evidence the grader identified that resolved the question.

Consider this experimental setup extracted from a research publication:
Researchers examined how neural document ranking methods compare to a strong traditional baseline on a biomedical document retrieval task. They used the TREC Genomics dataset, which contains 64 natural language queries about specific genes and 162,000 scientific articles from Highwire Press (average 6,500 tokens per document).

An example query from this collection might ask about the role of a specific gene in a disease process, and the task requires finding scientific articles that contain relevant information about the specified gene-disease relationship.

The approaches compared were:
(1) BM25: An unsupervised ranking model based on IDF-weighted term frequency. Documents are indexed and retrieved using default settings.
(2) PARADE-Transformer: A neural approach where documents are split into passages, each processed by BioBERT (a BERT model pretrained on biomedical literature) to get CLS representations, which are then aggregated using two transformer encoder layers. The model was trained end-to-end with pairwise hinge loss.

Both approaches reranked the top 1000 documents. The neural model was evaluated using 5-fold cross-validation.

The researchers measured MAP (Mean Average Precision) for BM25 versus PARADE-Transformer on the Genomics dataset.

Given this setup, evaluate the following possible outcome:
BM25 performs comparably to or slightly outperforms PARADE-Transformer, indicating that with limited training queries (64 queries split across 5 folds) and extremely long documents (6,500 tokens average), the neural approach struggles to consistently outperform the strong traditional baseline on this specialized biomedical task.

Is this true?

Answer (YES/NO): YES